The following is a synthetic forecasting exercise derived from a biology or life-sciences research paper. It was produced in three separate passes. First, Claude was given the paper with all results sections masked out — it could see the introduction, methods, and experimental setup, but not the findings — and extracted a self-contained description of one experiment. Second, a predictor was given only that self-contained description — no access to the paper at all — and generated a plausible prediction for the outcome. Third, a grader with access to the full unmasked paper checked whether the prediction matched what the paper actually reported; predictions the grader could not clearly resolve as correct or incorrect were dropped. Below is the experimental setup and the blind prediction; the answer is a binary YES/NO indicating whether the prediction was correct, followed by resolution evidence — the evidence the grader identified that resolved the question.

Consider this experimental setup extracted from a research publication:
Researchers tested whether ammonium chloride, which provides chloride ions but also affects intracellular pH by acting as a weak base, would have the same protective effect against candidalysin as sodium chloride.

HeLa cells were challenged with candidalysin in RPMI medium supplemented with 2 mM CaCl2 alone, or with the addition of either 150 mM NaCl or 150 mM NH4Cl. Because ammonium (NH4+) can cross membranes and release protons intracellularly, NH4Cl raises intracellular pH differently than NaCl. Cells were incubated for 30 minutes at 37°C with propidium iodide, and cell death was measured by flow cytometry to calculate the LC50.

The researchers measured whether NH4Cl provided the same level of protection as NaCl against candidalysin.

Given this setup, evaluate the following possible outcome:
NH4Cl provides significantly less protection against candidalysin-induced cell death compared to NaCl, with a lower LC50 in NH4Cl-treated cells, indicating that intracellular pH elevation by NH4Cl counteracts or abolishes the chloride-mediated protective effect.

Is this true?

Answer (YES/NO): NO